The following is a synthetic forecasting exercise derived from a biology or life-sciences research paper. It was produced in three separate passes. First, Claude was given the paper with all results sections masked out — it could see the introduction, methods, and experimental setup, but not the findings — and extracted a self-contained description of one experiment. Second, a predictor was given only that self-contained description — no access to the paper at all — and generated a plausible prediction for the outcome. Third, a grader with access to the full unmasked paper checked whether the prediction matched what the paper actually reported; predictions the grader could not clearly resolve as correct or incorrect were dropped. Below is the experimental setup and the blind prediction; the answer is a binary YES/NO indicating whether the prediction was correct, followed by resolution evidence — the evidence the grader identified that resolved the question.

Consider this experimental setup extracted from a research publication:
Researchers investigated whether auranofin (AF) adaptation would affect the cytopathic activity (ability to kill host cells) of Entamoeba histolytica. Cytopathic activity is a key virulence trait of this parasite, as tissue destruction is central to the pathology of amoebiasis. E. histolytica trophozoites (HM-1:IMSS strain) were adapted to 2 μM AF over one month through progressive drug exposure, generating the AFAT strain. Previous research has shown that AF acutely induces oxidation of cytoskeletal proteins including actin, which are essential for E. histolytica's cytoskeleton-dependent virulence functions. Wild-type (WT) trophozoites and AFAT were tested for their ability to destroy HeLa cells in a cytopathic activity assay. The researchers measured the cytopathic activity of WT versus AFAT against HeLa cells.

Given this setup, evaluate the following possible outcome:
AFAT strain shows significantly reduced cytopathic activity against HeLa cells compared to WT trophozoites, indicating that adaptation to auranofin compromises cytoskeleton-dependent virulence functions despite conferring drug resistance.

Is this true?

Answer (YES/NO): YES